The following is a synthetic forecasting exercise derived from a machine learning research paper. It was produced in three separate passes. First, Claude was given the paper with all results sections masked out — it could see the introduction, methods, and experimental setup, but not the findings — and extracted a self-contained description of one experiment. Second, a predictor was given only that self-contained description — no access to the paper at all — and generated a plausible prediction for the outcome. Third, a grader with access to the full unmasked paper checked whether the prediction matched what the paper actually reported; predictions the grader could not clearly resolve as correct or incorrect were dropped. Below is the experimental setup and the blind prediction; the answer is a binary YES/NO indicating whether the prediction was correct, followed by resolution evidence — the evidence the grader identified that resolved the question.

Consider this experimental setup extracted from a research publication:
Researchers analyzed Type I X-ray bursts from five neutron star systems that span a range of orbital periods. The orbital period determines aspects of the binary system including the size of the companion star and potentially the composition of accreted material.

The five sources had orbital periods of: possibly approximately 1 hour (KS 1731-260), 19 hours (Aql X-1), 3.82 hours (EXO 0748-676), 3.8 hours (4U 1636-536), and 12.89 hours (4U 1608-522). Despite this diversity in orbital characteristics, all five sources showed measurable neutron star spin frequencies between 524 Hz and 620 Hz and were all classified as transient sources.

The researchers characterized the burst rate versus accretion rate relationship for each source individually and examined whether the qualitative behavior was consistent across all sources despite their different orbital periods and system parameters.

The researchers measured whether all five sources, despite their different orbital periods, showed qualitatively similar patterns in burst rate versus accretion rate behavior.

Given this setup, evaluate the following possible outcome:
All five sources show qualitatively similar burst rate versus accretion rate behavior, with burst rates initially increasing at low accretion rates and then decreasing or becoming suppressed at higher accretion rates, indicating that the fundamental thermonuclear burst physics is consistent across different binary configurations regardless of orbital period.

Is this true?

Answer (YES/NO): YES